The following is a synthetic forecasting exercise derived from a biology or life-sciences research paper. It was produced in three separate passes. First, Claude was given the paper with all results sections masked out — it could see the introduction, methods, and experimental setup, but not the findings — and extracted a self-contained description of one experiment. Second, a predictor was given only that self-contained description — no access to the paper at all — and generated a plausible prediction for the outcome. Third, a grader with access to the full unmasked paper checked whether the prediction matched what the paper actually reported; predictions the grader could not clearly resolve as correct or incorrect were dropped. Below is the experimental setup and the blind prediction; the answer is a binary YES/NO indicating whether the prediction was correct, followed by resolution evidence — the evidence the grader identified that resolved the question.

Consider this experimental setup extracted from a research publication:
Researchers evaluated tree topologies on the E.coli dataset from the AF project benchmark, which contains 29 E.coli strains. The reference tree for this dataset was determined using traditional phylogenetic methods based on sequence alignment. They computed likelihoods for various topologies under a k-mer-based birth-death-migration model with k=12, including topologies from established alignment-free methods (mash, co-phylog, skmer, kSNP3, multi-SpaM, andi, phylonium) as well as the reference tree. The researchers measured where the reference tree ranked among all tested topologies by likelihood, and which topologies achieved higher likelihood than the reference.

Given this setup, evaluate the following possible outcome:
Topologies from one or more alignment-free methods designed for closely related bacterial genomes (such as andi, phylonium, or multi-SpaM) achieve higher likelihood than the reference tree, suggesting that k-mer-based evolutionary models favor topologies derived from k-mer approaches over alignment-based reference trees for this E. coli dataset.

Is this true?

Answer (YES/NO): YES